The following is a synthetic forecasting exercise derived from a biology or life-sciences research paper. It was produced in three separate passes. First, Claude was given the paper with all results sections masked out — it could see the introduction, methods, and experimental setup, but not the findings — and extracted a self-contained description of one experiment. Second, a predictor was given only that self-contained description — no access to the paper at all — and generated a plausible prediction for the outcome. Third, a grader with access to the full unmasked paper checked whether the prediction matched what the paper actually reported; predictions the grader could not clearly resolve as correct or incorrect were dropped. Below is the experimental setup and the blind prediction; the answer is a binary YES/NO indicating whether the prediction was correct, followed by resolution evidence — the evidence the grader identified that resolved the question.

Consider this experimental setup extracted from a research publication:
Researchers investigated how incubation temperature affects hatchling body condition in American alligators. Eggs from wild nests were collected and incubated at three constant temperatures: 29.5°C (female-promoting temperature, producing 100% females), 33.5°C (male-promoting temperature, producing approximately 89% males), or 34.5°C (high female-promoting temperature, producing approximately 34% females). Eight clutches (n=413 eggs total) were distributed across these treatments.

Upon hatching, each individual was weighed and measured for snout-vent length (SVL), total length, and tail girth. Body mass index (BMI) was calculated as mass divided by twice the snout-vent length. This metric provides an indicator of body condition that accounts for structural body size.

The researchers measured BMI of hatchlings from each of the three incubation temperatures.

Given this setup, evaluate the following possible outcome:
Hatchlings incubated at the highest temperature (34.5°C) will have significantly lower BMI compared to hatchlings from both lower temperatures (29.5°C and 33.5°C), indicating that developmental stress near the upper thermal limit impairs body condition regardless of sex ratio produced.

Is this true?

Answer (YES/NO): NO